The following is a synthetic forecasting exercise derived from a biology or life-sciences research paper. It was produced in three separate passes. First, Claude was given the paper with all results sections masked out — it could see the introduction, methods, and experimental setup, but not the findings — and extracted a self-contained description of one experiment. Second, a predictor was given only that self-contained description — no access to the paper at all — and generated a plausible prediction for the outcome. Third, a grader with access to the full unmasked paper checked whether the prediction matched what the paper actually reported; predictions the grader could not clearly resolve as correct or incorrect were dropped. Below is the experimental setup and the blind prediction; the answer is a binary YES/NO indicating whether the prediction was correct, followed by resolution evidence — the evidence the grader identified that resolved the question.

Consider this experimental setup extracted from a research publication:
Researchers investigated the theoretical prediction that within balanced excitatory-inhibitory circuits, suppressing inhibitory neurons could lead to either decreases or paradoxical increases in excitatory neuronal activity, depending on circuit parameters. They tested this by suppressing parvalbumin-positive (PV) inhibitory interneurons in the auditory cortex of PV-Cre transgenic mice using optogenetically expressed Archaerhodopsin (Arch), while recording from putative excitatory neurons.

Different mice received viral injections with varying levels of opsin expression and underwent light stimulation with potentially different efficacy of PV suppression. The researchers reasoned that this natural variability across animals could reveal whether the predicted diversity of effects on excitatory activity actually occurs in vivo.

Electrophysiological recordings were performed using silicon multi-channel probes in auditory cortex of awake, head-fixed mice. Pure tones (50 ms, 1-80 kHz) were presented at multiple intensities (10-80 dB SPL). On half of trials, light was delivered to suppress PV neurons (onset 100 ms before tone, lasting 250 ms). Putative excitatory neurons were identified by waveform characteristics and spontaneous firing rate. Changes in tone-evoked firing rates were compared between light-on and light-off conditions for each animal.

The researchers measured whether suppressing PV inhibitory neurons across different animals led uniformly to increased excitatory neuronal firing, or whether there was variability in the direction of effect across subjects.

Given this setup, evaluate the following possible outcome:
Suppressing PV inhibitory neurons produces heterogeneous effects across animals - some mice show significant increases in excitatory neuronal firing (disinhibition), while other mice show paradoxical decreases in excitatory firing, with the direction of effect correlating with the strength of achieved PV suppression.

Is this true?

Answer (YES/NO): NO